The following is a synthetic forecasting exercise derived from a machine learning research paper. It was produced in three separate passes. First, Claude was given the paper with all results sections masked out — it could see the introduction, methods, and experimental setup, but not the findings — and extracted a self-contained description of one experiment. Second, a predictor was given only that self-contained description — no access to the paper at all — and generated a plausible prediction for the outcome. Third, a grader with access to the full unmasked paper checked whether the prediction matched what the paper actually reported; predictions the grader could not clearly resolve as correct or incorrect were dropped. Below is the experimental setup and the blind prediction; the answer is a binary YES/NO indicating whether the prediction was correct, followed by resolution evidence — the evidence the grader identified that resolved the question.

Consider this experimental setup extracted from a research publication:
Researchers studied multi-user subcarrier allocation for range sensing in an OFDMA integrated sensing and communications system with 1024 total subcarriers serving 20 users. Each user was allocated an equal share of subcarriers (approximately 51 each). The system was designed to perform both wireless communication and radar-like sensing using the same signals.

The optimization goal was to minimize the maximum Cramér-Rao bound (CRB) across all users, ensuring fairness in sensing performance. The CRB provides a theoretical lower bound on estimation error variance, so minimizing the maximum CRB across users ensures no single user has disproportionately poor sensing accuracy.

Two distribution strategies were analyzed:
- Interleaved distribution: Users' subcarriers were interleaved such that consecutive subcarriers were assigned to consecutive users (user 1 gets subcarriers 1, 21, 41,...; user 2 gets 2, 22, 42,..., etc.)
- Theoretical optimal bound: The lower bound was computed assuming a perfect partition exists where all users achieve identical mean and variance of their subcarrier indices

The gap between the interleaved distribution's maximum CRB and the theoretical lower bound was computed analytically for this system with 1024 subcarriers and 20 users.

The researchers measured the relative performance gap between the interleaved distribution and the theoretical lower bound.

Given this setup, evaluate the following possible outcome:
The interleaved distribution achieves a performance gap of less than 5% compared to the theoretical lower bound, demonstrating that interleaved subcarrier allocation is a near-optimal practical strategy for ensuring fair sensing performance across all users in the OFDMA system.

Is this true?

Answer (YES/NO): YES